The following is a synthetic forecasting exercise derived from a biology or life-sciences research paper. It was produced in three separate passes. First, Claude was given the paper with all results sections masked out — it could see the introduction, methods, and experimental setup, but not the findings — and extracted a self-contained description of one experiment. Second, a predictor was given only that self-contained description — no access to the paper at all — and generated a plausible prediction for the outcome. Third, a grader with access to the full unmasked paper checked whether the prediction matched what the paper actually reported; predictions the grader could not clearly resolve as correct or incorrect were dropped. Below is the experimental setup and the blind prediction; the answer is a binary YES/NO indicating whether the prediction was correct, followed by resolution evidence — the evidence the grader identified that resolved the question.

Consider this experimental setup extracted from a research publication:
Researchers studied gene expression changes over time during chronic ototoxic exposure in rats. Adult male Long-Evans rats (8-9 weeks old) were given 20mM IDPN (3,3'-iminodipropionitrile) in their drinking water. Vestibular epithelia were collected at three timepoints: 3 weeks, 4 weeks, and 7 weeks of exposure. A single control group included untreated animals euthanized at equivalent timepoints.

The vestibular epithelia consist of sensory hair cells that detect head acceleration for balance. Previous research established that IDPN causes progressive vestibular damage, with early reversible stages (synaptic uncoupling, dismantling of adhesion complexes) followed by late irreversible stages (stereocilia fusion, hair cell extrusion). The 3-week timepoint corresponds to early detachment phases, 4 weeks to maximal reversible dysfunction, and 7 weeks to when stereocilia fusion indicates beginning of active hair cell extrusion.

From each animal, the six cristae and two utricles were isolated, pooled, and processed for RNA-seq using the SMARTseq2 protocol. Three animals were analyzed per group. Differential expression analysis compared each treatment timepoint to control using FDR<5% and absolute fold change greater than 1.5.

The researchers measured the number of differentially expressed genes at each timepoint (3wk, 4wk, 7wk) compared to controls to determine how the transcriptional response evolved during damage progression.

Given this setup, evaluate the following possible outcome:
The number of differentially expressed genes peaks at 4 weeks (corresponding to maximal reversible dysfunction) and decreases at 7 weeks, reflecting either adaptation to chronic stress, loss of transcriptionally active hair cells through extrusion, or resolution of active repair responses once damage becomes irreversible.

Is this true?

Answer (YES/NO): NO